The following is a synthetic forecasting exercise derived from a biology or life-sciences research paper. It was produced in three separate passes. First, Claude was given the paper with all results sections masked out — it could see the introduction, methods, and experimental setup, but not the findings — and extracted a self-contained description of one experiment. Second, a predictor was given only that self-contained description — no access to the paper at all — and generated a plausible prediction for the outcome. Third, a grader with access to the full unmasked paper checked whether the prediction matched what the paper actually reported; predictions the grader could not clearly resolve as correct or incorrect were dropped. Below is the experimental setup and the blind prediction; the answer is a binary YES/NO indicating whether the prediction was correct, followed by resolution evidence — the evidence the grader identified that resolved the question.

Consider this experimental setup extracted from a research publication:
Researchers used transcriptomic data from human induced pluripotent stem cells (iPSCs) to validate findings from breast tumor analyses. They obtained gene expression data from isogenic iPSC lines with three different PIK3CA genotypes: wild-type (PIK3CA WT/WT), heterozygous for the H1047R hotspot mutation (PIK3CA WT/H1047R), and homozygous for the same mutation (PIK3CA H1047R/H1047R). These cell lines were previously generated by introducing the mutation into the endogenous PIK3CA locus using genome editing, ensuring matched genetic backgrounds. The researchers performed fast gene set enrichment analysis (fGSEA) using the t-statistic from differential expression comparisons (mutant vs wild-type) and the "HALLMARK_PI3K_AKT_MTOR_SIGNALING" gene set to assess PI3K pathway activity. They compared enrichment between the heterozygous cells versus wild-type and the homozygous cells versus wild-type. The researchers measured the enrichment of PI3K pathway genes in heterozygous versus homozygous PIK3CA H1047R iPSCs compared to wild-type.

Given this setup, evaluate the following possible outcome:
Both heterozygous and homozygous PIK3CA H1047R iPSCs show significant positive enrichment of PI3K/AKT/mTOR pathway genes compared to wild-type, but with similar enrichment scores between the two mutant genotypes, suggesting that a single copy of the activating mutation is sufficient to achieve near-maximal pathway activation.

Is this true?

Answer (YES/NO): NO